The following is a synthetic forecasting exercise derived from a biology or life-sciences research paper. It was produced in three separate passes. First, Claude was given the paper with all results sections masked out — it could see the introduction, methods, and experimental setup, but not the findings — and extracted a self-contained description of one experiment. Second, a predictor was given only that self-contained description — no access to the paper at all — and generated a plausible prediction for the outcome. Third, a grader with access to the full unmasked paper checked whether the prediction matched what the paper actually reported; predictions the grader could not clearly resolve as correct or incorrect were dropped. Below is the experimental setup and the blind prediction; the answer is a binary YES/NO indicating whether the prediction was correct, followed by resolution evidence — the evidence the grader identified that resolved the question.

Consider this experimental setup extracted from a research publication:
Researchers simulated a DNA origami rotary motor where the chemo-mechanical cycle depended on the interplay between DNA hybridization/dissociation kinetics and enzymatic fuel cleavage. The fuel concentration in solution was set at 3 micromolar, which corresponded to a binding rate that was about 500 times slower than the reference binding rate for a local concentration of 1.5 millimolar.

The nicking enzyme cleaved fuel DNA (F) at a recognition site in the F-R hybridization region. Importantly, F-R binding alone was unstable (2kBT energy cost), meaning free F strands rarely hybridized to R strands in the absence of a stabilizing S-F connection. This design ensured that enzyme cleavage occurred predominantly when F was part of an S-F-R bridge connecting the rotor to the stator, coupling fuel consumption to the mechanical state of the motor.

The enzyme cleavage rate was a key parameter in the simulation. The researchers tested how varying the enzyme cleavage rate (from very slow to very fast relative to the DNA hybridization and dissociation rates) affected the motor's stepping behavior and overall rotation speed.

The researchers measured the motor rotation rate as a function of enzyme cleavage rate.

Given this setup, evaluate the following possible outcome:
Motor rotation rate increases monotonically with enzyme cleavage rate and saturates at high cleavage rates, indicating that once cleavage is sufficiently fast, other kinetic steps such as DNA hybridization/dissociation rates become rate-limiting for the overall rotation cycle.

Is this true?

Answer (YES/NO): NO